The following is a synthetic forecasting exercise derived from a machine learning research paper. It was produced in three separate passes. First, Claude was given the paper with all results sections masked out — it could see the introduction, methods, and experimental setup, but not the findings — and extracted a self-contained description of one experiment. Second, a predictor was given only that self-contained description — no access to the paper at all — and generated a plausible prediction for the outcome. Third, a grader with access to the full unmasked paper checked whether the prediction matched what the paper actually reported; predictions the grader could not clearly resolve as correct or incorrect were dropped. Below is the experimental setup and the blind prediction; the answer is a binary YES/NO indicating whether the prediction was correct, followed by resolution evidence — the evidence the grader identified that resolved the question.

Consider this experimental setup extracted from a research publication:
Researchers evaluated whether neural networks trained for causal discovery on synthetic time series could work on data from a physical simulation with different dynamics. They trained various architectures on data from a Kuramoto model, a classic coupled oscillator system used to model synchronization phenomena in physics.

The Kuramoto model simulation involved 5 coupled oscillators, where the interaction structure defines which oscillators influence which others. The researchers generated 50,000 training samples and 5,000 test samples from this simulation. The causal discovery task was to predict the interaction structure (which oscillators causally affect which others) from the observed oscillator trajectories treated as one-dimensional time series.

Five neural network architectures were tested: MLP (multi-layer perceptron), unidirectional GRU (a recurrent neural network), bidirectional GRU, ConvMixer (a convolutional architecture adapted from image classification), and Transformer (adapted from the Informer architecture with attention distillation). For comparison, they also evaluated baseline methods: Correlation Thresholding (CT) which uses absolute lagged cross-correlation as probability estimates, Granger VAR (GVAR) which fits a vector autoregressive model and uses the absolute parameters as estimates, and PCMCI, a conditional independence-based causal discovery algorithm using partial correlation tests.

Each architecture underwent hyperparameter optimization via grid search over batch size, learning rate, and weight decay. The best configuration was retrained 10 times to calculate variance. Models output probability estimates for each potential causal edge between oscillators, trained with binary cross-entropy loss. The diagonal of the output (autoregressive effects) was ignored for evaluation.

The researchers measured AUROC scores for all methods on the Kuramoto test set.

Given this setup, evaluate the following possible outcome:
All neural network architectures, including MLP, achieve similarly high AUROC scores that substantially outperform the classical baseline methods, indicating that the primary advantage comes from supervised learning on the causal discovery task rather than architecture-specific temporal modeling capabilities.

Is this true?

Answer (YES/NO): NO